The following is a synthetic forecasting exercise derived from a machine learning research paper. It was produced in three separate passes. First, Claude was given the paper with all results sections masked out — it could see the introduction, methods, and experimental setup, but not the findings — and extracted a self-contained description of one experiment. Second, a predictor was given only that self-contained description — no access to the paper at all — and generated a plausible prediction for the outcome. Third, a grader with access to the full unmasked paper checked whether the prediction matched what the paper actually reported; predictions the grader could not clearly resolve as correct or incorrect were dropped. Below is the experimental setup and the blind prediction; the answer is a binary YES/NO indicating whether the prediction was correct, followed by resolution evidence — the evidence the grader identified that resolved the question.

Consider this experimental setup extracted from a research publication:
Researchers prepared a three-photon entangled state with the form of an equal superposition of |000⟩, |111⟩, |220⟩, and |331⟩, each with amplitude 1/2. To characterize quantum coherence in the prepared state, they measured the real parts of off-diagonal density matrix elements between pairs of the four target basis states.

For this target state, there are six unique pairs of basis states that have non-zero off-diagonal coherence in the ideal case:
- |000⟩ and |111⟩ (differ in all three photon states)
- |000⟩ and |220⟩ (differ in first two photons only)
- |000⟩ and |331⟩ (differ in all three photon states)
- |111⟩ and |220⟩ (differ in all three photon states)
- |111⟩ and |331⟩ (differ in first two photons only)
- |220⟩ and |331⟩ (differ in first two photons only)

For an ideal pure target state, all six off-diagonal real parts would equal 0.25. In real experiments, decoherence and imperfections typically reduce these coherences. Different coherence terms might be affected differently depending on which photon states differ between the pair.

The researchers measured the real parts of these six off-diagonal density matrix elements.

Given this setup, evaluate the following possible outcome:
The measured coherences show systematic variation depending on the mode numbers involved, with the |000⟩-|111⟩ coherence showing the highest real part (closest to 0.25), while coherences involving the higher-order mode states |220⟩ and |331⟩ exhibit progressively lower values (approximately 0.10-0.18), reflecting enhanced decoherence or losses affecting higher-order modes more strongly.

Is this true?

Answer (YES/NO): NO